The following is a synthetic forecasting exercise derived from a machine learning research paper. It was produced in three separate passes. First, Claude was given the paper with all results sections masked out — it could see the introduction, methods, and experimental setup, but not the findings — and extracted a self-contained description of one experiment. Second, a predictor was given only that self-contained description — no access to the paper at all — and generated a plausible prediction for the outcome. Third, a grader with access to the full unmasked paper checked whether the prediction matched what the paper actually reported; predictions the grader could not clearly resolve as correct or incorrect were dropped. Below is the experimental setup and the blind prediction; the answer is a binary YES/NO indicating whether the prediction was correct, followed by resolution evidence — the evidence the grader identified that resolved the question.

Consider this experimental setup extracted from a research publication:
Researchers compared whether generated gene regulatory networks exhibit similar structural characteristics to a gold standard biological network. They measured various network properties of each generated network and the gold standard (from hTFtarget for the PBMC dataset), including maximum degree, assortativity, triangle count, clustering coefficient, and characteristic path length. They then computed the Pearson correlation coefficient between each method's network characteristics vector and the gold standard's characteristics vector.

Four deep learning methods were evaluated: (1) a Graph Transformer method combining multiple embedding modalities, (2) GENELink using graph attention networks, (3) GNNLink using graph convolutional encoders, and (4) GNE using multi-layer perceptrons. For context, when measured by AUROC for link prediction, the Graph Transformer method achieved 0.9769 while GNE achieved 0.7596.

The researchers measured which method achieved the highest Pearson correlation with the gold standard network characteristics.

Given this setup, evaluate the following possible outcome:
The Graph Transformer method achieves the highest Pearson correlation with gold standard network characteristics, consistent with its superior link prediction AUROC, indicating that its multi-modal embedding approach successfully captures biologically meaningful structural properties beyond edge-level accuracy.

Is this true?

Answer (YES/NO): NO